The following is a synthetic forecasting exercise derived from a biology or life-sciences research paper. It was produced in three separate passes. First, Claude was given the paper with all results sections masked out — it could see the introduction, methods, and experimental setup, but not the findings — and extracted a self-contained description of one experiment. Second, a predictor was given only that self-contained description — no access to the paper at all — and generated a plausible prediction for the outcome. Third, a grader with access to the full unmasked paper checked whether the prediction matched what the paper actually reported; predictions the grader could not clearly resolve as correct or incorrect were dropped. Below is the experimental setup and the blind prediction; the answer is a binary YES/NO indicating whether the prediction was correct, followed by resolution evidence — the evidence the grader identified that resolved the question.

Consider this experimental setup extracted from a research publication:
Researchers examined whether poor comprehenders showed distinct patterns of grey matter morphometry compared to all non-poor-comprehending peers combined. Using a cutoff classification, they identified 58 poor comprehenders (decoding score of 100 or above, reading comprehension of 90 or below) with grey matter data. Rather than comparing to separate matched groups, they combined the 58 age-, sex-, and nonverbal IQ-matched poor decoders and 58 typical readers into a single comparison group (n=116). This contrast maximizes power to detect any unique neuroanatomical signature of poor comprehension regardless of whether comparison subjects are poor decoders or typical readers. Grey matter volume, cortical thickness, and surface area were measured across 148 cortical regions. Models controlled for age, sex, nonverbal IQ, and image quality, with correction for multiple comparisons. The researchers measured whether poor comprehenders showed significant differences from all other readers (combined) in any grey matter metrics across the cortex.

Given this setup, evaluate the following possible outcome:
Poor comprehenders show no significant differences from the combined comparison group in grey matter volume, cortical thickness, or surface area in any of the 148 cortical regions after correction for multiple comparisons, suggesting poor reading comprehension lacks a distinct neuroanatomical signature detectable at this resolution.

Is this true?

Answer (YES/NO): YES